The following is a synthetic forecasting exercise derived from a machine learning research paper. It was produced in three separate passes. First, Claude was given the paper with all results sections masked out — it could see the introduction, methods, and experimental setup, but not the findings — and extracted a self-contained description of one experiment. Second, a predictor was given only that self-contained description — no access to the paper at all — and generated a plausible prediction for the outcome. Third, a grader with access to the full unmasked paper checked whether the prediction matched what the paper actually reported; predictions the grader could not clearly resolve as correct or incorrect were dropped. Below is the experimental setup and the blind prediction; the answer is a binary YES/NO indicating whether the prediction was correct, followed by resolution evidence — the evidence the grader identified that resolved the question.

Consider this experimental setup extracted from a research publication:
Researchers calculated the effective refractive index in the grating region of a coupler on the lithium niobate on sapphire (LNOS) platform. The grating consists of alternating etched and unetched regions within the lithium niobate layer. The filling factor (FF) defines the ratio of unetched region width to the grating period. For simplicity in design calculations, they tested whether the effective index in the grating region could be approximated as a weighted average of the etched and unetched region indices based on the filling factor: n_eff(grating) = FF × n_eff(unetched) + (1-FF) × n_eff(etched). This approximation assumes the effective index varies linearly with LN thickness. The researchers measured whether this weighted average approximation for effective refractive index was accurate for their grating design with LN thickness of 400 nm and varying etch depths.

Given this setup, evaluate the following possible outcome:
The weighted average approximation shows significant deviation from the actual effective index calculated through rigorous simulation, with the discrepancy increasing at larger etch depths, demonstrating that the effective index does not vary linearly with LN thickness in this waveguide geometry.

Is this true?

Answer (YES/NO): NO